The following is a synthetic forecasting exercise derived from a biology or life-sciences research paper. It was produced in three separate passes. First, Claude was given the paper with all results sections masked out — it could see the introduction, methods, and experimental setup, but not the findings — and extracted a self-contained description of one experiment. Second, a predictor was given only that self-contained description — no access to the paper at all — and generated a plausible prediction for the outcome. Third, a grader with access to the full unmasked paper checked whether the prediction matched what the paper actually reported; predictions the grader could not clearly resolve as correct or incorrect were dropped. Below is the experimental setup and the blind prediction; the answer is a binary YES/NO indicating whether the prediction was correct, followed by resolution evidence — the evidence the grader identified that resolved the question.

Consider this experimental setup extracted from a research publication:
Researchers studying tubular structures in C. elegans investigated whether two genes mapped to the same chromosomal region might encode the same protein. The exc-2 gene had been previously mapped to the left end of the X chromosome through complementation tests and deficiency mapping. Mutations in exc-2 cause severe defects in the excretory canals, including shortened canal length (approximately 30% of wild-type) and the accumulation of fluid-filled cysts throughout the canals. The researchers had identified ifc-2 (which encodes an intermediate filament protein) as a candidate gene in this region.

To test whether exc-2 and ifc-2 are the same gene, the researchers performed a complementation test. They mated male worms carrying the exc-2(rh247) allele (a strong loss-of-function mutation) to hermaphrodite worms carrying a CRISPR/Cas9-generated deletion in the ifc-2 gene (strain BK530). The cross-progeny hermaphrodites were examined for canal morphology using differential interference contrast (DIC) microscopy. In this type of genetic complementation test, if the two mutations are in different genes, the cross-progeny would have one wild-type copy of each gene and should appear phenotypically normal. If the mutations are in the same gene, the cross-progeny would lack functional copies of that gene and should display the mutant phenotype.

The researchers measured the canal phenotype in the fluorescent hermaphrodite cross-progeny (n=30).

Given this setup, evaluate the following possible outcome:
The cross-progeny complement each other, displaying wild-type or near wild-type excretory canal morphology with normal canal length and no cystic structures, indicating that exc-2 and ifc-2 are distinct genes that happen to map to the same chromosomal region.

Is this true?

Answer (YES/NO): NO